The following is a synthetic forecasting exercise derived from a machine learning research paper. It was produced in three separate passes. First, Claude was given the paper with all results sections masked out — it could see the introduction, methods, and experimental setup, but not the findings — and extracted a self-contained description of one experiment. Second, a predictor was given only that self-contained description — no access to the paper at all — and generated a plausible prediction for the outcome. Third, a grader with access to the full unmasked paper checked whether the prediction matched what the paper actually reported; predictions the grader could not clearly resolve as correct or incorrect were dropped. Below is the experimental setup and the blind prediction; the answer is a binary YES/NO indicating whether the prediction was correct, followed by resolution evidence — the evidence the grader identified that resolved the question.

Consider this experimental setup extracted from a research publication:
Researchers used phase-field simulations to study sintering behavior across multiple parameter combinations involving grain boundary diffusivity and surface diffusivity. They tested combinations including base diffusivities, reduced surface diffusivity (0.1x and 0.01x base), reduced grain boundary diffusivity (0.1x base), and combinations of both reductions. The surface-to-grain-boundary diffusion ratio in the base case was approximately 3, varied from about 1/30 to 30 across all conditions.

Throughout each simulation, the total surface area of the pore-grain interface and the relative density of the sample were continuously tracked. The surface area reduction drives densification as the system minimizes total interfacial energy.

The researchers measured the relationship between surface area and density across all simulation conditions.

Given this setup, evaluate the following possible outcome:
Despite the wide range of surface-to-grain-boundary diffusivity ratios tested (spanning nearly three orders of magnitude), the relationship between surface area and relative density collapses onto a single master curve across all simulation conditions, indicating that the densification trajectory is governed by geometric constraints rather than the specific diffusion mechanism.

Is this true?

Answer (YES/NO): NO